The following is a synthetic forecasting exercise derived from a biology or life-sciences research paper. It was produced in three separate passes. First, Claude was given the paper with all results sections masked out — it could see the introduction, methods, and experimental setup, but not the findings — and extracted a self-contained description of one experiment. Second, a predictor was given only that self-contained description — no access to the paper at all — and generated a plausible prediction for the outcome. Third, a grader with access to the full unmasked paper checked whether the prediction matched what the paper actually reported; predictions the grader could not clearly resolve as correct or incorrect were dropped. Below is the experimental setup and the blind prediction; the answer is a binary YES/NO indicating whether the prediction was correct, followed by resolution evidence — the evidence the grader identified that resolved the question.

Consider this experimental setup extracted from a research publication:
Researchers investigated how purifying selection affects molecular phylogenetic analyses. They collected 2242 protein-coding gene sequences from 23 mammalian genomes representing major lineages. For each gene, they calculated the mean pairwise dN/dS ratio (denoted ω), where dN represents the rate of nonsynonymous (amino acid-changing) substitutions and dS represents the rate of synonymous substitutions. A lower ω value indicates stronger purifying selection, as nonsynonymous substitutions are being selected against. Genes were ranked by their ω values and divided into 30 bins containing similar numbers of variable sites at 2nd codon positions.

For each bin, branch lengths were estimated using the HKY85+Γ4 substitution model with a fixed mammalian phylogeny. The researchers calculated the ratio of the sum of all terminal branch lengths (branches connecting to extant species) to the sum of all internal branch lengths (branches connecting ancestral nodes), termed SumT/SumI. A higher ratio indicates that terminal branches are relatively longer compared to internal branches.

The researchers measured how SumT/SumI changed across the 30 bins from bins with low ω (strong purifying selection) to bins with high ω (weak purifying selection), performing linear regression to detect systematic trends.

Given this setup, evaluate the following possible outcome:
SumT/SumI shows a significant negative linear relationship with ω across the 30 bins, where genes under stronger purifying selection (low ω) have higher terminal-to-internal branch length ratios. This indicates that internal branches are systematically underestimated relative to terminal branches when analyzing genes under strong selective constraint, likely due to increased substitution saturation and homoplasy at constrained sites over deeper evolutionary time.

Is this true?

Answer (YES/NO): NO